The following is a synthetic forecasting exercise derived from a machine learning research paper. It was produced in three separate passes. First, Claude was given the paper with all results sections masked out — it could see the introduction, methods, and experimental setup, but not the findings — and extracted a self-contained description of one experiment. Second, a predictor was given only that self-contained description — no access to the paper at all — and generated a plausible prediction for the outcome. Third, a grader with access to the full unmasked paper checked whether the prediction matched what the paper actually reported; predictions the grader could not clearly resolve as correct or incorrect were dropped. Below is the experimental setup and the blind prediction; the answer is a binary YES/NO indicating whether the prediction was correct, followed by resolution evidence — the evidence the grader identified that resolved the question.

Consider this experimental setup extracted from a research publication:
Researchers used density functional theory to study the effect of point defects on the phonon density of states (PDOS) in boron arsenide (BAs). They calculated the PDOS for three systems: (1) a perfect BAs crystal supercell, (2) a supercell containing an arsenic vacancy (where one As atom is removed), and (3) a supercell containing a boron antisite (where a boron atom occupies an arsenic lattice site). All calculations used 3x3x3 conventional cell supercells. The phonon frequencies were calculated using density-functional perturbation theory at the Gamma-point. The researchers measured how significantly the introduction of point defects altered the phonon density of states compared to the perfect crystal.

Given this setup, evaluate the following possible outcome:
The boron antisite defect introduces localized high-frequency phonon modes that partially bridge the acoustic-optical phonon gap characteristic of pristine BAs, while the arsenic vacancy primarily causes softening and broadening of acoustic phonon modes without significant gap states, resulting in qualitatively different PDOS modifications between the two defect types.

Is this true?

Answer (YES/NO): NO